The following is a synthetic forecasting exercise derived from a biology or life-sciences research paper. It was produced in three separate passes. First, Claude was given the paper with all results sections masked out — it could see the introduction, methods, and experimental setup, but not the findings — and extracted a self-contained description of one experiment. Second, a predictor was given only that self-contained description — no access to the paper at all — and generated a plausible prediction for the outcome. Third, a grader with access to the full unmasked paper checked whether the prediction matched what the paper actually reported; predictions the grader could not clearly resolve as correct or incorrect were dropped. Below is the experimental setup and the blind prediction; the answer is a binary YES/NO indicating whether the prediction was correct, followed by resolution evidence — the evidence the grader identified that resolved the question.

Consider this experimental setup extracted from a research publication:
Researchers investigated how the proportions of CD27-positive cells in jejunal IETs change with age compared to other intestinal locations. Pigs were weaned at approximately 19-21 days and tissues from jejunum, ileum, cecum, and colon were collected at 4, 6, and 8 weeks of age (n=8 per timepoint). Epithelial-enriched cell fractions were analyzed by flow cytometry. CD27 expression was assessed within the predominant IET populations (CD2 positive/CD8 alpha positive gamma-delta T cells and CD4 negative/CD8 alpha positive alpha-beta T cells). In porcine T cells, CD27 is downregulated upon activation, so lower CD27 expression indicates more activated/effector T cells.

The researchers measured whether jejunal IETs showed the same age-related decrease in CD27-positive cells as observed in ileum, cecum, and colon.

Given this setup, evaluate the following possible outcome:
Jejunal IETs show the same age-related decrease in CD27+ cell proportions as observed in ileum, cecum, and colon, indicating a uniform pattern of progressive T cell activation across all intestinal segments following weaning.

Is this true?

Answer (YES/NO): NO